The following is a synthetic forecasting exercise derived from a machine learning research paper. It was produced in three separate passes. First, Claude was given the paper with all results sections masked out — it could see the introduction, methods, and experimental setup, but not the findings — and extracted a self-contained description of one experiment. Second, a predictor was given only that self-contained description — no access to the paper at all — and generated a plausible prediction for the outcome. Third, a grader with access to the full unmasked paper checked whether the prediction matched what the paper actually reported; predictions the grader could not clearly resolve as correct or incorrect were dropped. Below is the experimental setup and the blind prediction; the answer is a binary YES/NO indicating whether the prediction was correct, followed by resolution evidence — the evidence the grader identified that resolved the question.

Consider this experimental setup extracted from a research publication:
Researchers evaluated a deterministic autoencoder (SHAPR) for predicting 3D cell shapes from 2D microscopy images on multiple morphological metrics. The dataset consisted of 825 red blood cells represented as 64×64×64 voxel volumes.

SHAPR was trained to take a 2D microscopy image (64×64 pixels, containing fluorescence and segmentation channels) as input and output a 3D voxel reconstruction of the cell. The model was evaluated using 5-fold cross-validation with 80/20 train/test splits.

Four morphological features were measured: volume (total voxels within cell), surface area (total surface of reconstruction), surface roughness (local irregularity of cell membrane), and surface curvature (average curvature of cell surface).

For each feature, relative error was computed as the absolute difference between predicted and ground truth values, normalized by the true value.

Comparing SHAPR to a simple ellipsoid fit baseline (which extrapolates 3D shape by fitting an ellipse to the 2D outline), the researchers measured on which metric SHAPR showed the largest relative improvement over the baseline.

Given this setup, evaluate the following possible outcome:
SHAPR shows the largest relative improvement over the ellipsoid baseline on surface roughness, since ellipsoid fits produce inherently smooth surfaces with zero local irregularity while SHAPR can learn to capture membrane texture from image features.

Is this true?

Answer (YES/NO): NO